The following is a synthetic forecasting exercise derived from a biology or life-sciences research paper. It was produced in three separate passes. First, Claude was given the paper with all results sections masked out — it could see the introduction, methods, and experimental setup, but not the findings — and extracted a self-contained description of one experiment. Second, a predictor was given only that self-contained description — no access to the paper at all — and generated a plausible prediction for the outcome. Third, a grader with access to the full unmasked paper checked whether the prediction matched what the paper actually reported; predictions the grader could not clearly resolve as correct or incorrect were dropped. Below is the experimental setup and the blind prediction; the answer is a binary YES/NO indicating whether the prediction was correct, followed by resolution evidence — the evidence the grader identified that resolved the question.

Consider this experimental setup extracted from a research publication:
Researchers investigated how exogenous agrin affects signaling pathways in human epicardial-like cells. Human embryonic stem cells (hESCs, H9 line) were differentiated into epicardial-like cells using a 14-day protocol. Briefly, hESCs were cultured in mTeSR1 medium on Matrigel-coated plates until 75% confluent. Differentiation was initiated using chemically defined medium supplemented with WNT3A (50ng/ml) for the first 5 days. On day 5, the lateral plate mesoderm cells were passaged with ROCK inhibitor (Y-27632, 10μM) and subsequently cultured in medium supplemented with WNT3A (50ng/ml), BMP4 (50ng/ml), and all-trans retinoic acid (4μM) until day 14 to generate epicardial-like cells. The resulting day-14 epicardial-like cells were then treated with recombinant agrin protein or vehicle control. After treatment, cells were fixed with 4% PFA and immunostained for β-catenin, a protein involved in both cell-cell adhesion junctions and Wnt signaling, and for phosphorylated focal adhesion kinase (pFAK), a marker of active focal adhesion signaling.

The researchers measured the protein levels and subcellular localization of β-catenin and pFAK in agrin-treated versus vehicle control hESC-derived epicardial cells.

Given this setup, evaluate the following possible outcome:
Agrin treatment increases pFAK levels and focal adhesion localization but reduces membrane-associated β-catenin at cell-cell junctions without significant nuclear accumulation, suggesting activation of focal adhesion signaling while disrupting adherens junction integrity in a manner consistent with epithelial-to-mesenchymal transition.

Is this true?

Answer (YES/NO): YES